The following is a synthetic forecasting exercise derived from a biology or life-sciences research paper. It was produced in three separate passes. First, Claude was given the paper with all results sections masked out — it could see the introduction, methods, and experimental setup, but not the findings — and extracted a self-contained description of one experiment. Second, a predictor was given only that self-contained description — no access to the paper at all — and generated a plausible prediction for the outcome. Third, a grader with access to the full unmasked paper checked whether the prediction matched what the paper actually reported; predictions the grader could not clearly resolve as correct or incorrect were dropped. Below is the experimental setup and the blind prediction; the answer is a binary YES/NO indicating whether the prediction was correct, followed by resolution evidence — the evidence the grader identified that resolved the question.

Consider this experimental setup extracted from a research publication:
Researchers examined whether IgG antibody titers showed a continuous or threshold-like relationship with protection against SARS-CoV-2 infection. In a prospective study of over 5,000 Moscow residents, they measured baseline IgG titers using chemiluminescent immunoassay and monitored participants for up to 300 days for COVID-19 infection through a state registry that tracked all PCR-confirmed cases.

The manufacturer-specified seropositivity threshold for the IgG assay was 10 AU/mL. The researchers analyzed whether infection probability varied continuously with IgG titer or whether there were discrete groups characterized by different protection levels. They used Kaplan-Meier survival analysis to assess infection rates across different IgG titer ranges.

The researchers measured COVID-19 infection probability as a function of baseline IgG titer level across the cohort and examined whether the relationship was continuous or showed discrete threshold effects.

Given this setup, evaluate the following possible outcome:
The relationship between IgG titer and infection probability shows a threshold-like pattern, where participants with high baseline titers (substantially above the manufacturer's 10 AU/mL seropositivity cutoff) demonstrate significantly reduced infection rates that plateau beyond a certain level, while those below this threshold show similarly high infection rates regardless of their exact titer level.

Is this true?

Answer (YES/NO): NO